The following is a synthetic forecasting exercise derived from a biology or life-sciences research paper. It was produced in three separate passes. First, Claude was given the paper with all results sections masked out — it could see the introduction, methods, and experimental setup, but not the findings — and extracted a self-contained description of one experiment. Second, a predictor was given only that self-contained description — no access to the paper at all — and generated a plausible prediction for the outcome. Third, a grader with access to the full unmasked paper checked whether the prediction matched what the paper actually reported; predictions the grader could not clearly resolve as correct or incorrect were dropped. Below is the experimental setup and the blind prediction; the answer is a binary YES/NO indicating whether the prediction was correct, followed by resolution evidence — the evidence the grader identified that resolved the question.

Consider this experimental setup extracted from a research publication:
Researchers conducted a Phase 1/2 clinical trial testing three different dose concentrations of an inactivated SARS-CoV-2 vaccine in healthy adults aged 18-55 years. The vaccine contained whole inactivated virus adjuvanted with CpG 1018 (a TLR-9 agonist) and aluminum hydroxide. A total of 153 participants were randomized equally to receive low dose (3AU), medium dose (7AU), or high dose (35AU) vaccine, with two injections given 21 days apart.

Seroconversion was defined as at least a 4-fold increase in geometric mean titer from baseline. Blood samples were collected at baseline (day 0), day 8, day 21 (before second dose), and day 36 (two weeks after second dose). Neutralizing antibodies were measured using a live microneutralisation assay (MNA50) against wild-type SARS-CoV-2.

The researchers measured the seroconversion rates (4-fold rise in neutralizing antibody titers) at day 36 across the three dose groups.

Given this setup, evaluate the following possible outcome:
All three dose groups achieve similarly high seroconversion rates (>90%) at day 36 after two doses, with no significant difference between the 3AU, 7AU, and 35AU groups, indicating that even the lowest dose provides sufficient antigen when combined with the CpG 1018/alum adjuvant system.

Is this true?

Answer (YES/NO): NO